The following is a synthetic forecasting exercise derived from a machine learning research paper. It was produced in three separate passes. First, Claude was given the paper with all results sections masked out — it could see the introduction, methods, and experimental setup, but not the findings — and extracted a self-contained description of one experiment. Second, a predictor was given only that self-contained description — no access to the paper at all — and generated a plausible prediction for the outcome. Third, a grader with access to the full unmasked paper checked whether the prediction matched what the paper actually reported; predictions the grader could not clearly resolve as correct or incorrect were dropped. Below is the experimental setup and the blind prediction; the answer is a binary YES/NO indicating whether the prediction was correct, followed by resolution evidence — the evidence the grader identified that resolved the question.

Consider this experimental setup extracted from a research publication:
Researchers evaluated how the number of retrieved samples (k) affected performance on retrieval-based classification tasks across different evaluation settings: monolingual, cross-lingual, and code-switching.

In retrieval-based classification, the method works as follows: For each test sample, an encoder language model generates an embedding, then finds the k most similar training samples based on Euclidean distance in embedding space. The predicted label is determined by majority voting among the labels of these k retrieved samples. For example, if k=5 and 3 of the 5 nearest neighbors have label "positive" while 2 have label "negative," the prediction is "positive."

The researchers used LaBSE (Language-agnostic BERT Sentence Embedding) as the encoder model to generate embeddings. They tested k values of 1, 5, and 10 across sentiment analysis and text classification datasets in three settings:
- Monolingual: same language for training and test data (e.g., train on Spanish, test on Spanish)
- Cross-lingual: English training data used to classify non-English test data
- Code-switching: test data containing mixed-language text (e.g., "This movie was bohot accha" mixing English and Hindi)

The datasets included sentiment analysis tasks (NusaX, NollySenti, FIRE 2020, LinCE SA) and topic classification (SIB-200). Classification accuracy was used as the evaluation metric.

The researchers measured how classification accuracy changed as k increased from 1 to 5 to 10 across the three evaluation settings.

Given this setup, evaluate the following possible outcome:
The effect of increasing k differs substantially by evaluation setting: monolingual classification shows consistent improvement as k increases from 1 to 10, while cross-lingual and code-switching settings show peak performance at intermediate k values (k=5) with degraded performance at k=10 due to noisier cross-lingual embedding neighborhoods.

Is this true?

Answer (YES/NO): NO